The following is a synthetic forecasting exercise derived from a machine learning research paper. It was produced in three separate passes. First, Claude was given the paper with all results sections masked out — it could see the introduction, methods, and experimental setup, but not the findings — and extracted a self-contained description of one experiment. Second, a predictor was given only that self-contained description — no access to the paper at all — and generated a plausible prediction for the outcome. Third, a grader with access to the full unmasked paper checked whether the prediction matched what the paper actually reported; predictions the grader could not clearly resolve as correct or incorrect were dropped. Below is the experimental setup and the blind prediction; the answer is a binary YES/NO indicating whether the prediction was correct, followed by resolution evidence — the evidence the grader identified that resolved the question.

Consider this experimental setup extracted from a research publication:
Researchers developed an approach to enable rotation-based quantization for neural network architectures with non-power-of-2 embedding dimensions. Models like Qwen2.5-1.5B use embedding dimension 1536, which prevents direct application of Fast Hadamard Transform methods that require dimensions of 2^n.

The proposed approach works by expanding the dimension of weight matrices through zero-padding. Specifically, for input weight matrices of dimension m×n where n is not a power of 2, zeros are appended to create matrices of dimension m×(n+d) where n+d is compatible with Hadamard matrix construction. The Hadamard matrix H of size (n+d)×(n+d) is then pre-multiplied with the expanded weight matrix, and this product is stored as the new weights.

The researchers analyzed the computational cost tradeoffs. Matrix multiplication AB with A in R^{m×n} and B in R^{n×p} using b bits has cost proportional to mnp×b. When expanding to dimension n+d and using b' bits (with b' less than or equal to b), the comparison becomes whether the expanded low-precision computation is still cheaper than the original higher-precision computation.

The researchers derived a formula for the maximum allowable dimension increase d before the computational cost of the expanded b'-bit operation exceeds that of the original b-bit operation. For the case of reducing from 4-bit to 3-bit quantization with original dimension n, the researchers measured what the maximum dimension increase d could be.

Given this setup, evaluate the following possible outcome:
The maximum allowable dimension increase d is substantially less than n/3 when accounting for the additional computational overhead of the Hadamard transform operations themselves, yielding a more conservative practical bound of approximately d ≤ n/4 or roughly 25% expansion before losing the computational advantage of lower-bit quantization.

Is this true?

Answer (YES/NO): NO